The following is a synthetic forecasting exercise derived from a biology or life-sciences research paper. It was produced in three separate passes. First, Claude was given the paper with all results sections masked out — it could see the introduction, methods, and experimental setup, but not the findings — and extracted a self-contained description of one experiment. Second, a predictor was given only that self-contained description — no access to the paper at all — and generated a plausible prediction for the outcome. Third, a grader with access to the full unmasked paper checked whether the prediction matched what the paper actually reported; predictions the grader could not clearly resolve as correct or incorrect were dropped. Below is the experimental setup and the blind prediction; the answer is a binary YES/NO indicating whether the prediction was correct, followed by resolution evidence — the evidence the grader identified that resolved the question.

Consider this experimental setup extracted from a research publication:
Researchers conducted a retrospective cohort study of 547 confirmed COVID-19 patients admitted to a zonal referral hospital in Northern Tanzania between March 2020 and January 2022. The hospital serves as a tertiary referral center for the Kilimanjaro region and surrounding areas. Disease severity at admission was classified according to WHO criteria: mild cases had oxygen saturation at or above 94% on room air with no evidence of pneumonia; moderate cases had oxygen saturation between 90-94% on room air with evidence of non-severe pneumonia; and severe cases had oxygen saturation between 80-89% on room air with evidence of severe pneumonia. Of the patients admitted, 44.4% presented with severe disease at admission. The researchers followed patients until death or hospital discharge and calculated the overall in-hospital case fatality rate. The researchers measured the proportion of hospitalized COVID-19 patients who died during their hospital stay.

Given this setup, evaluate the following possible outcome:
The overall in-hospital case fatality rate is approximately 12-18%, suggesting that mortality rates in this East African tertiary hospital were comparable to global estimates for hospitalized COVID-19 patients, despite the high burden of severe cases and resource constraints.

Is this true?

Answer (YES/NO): NO